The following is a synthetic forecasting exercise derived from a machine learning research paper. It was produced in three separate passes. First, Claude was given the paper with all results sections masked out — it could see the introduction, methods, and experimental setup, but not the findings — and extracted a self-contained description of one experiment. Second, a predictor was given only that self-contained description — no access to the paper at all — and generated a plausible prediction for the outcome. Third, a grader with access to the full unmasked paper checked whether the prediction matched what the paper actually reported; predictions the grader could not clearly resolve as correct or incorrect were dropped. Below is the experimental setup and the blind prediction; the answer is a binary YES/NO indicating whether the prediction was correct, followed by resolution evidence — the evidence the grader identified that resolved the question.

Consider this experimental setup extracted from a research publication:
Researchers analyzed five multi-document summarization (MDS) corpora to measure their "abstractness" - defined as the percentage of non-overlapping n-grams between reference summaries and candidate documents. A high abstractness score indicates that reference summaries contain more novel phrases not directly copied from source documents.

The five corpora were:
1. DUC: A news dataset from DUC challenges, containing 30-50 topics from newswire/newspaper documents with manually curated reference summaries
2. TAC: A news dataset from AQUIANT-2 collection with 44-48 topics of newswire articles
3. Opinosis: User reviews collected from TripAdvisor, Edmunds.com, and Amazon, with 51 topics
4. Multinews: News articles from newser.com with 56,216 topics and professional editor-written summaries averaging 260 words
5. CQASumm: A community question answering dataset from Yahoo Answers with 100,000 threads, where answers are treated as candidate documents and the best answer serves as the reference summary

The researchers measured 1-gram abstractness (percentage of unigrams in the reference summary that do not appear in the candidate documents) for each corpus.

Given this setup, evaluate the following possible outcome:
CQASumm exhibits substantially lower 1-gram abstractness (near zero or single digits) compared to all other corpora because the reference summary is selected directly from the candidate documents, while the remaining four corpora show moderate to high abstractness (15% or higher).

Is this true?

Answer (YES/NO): NO